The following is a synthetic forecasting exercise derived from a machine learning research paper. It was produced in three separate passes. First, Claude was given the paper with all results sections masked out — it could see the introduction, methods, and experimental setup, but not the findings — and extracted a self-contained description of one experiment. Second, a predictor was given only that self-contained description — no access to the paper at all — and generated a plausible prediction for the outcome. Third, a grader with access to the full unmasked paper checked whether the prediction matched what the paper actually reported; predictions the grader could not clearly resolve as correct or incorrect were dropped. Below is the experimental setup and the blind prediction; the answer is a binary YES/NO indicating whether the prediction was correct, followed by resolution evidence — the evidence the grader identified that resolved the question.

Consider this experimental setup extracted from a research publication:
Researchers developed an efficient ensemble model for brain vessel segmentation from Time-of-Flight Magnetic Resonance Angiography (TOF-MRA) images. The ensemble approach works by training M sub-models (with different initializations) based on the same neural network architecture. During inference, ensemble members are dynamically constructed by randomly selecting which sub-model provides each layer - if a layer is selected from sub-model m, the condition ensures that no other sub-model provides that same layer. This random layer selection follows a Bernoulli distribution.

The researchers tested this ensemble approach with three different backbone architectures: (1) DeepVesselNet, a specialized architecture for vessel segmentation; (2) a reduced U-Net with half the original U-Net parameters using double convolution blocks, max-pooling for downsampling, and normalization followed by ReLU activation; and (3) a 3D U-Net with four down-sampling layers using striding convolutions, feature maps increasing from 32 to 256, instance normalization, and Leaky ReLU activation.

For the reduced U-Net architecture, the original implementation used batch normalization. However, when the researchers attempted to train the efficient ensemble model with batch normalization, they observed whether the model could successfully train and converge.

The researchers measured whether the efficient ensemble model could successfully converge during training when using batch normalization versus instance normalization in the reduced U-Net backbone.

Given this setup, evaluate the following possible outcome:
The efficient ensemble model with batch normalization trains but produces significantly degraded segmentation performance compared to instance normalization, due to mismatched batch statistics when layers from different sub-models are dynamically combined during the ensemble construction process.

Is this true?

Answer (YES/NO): NO